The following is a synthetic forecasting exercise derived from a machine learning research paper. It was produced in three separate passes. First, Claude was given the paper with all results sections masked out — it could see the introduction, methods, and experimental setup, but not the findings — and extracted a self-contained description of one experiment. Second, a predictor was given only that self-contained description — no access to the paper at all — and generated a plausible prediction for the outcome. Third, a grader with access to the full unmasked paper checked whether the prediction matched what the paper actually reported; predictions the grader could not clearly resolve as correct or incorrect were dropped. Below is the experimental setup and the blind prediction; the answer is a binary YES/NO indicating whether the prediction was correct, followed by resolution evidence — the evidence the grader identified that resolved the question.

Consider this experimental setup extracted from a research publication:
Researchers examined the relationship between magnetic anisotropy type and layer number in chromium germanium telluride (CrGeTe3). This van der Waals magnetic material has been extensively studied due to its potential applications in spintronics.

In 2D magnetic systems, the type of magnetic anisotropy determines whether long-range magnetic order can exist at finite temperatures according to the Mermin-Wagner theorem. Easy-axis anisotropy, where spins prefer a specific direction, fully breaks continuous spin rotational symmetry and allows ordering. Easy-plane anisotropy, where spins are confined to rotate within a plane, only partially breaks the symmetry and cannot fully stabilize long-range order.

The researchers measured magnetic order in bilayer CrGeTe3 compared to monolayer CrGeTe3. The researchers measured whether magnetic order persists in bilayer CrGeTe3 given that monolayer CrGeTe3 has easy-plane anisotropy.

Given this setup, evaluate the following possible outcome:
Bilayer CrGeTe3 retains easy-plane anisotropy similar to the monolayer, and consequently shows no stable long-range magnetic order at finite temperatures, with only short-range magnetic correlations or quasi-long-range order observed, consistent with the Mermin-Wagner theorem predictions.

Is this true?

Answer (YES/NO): NO